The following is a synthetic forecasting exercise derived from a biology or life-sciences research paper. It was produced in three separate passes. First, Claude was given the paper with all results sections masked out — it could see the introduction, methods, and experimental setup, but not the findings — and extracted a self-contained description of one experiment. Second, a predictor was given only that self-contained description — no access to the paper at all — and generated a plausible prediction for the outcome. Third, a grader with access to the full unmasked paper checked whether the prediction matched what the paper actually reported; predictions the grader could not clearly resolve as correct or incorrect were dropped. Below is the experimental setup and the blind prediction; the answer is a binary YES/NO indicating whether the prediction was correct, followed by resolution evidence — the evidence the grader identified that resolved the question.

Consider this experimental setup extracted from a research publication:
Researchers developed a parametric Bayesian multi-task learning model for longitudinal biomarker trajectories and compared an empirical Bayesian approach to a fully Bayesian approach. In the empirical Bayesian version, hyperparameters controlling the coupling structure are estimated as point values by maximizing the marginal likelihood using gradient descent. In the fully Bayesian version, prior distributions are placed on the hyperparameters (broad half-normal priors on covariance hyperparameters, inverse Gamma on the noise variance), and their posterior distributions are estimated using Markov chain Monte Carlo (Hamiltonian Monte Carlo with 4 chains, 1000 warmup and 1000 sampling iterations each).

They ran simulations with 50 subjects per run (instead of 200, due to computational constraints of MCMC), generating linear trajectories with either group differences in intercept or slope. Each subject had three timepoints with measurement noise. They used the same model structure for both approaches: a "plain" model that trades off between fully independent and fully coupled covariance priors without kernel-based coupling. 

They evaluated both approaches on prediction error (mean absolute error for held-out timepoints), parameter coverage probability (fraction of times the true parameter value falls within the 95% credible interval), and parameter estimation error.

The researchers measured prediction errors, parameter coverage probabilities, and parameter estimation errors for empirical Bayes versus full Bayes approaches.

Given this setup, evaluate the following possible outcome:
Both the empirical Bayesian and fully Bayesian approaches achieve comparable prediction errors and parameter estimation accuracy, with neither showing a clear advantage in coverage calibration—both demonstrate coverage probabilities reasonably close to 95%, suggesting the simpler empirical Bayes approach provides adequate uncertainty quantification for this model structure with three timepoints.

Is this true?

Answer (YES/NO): NO